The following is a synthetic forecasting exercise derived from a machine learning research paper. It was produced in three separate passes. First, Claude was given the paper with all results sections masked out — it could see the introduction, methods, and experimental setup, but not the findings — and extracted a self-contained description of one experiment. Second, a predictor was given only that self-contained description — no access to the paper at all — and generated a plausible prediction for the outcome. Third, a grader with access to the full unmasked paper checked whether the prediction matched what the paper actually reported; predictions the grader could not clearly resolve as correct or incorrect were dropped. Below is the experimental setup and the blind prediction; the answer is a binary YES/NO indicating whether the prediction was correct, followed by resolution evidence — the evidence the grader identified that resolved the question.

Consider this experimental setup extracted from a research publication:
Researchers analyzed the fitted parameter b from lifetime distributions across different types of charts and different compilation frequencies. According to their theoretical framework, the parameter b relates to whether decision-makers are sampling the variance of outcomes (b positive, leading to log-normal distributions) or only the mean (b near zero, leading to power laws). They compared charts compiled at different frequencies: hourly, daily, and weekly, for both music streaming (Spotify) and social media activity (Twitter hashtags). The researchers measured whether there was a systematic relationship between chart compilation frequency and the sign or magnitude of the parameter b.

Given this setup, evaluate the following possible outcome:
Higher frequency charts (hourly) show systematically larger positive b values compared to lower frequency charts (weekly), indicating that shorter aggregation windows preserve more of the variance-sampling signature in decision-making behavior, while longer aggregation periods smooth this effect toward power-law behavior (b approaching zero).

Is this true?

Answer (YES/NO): YES